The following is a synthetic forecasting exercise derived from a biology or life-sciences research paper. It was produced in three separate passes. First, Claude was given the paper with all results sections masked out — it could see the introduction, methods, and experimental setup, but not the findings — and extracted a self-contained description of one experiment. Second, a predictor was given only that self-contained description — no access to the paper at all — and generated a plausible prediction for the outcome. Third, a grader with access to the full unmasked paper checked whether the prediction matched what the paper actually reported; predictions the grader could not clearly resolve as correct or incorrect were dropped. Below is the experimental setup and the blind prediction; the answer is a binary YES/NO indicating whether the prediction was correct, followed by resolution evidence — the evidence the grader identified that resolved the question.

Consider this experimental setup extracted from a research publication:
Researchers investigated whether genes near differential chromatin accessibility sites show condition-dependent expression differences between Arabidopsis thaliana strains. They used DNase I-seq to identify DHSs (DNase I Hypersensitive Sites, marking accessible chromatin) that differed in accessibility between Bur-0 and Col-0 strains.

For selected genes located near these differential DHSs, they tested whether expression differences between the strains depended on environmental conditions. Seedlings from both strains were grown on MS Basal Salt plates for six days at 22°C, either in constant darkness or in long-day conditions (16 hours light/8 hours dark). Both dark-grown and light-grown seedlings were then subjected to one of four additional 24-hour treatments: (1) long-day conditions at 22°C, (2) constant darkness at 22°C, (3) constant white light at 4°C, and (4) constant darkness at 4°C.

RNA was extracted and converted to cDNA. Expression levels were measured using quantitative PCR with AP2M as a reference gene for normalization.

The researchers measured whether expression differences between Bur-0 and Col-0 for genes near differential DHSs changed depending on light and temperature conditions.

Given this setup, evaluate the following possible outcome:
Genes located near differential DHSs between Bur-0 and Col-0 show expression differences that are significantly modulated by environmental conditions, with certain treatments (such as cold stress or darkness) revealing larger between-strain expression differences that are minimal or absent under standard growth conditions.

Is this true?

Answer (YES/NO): YES